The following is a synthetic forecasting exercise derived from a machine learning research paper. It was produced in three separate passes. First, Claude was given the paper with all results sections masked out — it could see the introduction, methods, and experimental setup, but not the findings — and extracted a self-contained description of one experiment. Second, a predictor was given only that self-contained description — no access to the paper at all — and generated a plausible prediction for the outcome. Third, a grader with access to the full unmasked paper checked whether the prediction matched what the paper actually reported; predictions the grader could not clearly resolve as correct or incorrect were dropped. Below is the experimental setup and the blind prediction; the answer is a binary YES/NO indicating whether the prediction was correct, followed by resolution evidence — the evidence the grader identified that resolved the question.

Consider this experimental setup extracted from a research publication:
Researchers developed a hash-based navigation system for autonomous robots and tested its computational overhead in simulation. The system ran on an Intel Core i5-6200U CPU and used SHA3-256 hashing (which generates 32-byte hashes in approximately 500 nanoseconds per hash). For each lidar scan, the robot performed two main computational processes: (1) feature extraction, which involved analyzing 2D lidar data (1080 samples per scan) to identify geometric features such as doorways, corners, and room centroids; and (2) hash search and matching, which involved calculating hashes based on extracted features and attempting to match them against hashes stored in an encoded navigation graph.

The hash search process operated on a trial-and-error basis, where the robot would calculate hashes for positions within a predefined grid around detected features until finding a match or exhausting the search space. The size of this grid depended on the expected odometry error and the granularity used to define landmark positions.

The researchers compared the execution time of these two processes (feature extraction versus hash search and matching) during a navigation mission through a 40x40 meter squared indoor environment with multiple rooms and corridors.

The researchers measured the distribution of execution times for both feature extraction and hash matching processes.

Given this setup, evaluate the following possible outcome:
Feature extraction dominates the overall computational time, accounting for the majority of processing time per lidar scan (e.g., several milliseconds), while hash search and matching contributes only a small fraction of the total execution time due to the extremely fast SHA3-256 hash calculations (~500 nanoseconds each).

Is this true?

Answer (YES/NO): YES